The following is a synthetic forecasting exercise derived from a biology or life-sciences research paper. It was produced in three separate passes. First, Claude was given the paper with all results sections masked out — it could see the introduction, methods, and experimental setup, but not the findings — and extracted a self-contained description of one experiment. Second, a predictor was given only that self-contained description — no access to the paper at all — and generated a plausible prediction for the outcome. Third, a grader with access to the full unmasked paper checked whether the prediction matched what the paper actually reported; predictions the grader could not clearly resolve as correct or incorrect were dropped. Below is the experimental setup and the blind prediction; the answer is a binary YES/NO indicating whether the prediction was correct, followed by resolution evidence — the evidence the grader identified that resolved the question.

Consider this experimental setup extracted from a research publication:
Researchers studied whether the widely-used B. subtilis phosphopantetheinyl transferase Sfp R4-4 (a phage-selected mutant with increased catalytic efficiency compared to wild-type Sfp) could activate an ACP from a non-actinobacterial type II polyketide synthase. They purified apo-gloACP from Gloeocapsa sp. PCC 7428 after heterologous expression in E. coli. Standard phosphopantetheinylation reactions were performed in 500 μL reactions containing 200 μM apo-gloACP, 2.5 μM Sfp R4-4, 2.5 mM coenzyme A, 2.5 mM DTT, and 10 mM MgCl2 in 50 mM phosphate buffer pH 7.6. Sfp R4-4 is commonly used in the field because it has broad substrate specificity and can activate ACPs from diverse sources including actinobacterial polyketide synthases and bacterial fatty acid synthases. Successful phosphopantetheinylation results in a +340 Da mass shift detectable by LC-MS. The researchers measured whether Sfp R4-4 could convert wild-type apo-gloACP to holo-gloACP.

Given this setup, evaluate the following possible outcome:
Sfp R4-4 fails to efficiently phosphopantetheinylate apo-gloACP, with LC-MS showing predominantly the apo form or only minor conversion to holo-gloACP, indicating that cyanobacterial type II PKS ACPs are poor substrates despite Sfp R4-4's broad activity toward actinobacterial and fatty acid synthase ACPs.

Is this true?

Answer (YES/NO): YES